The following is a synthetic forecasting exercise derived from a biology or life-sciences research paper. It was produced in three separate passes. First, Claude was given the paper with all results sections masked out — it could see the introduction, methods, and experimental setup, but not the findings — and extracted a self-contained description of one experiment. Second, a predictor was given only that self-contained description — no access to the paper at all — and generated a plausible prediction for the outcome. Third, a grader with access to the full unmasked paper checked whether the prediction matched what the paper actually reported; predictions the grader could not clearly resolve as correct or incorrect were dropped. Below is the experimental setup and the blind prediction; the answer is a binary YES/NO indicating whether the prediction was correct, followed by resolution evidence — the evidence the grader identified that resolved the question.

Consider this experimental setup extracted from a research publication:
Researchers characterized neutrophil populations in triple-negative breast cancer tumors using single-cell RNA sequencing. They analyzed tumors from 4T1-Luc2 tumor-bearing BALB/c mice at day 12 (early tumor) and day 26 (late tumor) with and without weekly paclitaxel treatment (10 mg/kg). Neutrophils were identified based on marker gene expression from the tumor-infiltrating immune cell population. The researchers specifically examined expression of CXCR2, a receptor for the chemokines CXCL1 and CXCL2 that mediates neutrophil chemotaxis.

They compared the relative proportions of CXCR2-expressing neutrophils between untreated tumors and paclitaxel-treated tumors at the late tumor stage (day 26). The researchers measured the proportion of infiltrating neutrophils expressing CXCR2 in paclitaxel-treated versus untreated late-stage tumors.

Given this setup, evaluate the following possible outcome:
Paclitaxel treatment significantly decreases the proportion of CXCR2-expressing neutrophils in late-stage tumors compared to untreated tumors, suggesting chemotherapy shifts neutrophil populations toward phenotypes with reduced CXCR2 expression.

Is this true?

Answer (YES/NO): NO